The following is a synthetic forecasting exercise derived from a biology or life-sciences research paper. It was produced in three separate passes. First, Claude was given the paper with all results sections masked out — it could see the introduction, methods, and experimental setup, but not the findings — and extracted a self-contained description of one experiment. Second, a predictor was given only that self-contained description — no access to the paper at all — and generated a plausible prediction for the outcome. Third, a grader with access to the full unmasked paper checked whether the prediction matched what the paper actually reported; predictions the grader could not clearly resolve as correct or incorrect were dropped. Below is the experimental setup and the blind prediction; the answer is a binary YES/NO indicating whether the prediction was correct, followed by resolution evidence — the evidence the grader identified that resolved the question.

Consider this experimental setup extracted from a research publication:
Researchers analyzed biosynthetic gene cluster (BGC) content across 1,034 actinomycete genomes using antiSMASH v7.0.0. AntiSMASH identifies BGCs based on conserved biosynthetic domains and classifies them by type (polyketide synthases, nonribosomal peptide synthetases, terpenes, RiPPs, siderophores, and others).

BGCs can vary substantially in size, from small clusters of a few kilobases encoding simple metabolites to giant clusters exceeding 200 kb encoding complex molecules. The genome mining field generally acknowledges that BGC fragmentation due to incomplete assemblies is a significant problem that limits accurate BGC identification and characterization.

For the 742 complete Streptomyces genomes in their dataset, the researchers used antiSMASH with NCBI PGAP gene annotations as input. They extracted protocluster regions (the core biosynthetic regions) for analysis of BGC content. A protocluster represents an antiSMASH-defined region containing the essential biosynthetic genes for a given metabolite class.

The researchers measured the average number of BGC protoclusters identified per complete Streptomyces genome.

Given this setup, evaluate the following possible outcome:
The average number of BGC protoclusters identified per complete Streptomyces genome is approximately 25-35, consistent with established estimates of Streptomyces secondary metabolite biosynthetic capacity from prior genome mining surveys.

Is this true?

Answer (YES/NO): NO